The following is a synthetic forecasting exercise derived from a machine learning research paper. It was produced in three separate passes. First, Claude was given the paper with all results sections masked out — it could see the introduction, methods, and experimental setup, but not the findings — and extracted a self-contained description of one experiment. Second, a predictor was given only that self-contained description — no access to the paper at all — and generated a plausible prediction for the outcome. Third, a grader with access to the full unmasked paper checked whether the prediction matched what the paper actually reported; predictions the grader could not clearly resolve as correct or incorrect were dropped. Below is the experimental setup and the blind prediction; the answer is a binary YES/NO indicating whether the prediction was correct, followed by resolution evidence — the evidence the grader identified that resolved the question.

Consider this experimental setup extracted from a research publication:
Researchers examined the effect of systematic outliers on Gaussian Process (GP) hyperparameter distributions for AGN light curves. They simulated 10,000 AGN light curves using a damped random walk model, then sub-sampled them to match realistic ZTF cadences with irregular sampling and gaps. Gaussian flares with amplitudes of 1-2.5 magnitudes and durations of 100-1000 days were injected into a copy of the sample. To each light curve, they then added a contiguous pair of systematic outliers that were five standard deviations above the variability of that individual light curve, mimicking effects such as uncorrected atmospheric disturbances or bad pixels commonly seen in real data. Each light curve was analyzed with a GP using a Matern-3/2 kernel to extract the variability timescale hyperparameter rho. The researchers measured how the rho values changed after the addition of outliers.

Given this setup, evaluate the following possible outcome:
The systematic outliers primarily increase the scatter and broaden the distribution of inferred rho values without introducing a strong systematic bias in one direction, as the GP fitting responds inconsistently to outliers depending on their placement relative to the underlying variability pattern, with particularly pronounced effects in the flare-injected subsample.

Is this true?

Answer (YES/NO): NO